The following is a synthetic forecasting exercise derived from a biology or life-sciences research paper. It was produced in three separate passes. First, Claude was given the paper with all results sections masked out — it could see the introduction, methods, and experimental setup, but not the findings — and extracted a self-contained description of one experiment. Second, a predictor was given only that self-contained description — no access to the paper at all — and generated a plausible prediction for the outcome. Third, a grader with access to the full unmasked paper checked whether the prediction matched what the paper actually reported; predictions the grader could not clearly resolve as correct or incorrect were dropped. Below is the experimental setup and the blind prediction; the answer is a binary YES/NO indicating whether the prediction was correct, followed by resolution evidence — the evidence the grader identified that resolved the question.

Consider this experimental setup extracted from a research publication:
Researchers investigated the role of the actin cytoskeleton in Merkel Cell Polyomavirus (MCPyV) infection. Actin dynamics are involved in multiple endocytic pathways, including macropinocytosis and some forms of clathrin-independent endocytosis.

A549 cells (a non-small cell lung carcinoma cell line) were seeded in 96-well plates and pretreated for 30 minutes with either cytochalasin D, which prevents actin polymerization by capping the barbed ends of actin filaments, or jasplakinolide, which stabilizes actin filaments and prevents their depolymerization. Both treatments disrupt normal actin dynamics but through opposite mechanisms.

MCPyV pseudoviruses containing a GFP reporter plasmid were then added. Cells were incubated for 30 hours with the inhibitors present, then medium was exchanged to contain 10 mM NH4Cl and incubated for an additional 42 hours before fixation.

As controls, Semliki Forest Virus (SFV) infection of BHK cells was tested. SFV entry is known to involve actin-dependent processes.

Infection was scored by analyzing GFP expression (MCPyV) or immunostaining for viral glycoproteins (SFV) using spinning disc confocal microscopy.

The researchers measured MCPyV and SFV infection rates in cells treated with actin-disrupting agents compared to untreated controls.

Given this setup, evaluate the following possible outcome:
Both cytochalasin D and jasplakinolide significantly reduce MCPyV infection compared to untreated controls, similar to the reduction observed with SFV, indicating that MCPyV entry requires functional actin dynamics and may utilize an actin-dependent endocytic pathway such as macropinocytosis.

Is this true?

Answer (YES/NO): NO